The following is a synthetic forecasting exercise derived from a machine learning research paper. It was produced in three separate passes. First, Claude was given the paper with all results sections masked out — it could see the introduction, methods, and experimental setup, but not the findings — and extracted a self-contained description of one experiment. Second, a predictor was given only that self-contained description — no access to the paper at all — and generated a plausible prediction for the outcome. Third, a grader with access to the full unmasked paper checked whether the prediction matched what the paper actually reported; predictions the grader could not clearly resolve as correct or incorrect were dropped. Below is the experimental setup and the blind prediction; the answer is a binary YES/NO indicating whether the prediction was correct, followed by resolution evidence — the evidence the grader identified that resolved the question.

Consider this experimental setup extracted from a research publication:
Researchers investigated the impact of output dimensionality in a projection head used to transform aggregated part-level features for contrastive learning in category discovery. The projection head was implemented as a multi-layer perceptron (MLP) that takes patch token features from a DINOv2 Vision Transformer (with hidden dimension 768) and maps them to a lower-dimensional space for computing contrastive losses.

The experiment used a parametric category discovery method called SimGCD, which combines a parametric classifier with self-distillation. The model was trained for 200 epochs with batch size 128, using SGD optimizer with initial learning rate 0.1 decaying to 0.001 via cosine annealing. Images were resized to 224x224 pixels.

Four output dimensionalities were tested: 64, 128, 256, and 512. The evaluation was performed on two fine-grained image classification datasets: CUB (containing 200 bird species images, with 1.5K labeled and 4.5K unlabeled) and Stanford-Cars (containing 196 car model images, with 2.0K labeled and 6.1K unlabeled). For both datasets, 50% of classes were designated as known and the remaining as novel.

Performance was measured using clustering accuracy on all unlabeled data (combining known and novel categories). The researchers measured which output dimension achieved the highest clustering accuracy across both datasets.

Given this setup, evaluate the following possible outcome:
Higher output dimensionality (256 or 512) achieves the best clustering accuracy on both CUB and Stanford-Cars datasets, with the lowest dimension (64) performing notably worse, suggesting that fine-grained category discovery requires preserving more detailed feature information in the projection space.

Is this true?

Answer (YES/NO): NO